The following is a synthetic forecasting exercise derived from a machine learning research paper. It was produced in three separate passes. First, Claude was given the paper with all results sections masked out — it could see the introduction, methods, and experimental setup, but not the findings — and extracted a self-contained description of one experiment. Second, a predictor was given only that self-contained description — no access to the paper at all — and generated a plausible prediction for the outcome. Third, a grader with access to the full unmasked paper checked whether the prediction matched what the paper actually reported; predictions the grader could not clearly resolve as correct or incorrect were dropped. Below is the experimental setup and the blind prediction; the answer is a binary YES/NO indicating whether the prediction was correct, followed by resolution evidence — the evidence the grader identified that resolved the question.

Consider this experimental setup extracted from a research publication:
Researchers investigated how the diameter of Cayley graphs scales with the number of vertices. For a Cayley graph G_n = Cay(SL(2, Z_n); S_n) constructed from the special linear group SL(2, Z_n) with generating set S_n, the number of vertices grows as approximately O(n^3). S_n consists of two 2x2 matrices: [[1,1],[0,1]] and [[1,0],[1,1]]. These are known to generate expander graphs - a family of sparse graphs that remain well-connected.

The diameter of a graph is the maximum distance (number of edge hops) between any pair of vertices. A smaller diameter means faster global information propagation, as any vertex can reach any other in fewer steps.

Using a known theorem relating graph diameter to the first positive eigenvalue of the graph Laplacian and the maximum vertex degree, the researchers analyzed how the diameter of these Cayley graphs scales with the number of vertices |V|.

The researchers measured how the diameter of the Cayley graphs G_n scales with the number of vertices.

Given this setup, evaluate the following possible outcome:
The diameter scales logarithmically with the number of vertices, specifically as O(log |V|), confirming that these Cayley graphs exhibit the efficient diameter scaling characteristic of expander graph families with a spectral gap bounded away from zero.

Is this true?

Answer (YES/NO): YES